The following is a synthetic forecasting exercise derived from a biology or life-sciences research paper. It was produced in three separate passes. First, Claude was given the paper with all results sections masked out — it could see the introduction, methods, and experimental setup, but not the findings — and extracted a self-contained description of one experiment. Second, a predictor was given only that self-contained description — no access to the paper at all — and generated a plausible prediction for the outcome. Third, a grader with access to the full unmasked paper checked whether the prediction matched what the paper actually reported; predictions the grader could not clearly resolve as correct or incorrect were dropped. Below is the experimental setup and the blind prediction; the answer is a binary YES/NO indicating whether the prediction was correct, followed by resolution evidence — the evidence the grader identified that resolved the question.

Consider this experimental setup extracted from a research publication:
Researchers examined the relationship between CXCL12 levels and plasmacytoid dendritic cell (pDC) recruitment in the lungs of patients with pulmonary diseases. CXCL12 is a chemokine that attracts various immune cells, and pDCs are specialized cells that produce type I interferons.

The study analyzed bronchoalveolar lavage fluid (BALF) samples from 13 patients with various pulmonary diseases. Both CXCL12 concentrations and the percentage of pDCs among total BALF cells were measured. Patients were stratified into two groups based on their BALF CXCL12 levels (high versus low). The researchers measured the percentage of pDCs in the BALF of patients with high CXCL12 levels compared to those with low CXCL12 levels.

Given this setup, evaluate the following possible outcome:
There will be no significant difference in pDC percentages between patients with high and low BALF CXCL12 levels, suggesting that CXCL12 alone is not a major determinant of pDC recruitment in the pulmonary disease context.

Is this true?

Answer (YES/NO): NO